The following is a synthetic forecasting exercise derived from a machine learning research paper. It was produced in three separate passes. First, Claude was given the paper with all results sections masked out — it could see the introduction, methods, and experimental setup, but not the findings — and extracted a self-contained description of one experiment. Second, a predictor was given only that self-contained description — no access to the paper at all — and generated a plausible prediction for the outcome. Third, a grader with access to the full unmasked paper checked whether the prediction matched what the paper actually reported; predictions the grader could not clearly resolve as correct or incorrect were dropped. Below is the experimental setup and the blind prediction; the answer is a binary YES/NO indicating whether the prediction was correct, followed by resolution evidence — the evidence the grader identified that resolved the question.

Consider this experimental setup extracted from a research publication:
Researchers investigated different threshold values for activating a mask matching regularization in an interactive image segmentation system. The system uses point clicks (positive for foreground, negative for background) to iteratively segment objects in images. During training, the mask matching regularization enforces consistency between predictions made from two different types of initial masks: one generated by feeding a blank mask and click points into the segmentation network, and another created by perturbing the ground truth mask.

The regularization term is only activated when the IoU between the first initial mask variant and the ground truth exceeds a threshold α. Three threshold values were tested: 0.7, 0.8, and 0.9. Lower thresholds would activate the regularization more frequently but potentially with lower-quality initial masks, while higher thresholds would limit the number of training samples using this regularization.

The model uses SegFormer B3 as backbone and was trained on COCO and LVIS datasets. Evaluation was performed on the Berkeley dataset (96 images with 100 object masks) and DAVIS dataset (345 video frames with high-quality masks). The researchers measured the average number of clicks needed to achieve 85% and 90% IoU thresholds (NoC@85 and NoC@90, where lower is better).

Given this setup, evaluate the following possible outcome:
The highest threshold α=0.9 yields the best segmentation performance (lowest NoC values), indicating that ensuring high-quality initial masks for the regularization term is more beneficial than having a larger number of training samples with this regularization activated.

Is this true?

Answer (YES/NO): NO